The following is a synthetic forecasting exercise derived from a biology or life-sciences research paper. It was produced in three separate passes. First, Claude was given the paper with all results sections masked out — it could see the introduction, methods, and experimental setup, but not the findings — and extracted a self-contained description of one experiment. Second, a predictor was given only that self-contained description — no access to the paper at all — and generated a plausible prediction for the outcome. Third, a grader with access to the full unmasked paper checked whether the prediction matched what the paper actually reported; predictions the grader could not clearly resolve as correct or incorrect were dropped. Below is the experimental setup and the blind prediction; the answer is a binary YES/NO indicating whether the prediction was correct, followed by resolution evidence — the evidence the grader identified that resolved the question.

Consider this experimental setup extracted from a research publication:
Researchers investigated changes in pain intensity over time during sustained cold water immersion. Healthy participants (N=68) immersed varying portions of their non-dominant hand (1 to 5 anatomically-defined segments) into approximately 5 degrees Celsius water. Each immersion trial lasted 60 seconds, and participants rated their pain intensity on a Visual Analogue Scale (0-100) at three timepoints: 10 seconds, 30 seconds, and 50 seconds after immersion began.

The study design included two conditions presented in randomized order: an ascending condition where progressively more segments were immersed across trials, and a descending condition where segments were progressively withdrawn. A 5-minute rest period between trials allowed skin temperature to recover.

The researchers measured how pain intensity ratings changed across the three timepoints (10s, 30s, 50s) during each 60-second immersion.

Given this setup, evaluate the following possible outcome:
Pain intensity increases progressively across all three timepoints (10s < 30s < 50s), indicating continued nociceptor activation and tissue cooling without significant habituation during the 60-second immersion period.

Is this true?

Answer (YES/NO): YES